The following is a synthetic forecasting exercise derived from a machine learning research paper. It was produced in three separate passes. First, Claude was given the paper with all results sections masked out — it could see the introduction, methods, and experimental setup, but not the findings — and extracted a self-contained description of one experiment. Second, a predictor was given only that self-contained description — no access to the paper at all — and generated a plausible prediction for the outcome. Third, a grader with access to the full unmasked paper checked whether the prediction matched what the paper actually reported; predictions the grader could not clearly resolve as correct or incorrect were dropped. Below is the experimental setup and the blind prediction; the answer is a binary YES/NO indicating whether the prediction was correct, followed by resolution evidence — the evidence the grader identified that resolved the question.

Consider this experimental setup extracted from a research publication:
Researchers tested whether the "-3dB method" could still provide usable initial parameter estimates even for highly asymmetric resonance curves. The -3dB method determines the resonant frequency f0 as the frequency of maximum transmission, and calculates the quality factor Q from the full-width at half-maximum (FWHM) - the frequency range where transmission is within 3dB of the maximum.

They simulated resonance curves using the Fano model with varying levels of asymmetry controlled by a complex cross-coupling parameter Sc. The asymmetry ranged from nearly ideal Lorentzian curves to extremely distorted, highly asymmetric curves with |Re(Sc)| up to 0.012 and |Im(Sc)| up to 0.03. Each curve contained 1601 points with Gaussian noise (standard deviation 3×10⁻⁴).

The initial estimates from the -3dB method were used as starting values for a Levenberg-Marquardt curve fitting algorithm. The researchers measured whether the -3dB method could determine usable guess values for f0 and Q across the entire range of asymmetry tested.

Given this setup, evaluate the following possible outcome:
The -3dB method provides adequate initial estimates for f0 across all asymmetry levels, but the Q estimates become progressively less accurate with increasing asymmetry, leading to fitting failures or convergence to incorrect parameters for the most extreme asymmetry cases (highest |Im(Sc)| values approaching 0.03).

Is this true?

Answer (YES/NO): NO